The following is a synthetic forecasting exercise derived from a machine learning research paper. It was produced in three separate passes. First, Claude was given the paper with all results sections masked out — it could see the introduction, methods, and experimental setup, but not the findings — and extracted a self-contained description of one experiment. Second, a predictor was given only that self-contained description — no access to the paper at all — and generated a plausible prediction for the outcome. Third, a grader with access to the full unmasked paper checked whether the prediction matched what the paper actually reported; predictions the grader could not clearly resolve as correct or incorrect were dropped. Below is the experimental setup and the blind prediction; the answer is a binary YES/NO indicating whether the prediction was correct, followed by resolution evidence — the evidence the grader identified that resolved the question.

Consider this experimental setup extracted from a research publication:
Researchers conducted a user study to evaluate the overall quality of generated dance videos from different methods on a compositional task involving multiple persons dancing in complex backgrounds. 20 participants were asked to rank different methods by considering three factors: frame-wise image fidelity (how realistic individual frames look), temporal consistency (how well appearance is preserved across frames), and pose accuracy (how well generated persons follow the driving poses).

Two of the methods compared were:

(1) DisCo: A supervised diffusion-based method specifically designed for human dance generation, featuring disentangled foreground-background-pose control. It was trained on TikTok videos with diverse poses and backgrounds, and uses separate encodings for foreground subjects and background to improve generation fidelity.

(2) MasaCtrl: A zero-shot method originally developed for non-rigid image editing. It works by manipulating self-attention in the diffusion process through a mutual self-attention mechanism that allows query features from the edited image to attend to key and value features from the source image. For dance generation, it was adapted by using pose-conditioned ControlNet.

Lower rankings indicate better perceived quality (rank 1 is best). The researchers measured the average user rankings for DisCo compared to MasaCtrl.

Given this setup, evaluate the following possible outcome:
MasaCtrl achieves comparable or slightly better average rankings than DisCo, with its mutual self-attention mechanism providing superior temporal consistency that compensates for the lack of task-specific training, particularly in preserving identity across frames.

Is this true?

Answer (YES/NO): NO